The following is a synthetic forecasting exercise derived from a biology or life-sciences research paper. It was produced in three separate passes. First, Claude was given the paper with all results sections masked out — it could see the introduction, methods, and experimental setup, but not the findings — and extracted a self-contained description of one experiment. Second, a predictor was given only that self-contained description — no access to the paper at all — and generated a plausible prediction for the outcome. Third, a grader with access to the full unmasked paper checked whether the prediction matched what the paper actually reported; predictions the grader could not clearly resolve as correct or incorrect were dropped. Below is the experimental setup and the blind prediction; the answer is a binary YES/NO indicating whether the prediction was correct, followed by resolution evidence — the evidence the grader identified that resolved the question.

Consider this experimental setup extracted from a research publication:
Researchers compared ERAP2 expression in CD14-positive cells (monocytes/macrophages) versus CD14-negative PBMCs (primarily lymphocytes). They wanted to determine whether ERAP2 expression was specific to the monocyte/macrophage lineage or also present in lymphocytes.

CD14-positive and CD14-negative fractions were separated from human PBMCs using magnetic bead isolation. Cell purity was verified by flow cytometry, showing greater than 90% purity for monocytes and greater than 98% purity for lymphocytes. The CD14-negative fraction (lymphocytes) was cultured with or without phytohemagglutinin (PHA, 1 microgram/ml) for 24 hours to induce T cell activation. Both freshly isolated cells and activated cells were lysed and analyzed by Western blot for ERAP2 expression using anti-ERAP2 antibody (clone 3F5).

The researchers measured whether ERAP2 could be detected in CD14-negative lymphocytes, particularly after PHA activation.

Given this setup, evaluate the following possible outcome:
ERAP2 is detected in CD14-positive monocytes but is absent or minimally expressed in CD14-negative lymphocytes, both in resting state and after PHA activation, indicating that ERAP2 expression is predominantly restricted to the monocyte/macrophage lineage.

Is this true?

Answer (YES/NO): YES